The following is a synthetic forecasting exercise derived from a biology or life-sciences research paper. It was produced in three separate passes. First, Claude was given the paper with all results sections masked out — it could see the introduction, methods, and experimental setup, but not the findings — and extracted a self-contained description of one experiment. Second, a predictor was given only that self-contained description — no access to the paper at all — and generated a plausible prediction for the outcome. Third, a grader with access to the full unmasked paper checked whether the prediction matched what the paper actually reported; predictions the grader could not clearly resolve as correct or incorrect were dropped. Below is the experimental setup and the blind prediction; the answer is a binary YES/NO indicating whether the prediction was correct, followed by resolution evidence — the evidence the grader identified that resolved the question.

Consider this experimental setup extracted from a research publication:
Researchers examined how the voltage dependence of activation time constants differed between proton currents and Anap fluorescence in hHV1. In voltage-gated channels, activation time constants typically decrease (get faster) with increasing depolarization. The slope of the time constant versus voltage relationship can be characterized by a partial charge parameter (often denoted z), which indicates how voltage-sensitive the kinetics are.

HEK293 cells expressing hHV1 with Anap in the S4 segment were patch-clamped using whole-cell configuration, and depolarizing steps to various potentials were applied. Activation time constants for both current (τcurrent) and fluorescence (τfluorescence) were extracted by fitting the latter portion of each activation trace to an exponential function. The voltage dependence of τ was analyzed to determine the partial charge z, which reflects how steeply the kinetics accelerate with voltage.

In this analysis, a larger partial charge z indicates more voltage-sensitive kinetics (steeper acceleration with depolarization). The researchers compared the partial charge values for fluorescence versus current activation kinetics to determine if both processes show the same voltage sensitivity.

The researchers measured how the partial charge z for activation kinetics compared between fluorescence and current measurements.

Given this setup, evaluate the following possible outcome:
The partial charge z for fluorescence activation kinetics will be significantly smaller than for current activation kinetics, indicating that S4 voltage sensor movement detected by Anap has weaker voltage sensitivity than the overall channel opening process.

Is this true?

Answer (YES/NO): NO